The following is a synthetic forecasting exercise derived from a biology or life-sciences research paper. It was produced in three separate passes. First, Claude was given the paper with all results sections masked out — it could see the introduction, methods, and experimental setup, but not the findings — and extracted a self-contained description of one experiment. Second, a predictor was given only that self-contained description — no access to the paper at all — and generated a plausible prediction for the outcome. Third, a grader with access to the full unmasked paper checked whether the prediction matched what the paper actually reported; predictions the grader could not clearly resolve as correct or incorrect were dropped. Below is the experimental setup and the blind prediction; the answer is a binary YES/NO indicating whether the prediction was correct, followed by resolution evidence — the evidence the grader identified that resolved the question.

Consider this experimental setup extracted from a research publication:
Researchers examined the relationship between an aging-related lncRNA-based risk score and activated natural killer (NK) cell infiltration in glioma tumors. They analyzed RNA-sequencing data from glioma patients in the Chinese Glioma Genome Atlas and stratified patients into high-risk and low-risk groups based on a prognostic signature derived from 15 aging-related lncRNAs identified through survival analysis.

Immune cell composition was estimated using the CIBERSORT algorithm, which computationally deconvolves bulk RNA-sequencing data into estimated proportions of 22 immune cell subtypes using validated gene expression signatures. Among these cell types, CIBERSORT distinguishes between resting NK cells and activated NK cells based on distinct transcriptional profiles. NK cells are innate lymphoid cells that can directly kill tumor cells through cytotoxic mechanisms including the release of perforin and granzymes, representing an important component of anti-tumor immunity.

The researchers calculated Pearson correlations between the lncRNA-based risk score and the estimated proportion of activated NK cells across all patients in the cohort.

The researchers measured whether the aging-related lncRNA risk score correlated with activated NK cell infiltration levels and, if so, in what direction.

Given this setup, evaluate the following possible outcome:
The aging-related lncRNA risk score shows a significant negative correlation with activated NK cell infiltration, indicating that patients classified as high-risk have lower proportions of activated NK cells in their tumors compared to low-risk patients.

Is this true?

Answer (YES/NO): YES